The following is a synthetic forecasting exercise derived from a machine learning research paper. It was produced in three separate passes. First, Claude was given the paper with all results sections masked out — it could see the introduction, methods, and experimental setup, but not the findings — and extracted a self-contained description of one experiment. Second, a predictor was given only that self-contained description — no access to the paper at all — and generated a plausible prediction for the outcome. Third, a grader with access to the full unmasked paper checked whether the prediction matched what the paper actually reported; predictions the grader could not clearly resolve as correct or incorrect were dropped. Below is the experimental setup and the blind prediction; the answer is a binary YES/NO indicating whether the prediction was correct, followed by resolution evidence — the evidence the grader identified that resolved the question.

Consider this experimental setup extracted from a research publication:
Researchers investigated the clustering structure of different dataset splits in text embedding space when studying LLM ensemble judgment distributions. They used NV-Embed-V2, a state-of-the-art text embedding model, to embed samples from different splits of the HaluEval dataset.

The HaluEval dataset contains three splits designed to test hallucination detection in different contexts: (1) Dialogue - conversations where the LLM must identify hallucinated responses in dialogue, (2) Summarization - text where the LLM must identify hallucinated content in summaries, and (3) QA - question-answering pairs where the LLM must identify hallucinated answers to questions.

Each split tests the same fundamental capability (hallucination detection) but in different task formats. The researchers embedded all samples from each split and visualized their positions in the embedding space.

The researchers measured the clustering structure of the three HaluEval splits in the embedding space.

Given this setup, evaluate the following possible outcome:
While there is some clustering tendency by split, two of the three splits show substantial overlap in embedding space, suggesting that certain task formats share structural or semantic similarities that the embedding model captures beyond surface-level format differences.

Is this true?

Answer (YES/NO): NO